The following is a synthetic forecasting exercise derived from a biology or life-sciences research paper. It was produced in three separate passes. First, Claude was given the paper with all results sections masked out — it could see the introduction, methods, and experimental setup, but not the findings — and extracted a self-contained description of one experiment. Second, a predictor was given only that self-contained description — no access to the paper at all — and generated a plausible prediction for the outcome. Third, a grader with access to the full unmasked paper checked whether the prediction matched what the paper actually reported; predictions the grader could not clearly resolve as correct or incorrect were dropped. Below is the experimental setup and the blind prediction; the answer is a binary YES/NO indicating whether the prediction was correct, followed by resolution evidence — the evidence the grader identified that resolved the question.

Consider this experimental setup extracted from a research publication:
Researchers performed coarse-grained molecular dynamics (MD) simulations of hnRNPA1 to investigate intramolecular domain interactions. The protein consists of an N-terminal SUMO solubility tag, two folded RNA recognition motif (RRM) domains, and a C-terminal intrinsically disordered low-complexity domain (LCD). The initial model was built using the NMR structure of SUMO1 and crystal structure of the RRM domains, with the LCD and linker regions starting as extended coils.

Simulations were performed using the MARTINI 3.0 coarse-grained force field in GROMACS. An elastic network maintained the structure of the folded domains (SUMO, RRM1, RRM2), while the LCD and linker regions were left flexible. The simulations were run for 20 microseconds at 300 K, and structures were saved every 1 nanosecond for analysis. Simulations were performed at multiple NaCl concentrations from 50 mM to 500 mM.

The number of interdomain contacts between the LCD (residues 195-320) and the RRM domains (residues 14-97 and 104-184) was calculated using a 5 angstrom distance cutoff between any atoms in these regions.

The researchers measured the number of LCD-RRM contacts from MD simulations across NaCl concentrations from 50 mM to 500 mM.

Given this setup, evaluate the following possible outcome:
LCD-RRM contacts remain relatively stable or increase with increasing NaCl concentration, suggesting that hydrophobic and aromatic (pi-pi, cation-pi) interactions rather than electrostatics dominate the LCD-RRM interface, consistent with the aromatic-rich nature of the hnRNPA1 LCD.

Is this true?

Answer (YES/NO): NO